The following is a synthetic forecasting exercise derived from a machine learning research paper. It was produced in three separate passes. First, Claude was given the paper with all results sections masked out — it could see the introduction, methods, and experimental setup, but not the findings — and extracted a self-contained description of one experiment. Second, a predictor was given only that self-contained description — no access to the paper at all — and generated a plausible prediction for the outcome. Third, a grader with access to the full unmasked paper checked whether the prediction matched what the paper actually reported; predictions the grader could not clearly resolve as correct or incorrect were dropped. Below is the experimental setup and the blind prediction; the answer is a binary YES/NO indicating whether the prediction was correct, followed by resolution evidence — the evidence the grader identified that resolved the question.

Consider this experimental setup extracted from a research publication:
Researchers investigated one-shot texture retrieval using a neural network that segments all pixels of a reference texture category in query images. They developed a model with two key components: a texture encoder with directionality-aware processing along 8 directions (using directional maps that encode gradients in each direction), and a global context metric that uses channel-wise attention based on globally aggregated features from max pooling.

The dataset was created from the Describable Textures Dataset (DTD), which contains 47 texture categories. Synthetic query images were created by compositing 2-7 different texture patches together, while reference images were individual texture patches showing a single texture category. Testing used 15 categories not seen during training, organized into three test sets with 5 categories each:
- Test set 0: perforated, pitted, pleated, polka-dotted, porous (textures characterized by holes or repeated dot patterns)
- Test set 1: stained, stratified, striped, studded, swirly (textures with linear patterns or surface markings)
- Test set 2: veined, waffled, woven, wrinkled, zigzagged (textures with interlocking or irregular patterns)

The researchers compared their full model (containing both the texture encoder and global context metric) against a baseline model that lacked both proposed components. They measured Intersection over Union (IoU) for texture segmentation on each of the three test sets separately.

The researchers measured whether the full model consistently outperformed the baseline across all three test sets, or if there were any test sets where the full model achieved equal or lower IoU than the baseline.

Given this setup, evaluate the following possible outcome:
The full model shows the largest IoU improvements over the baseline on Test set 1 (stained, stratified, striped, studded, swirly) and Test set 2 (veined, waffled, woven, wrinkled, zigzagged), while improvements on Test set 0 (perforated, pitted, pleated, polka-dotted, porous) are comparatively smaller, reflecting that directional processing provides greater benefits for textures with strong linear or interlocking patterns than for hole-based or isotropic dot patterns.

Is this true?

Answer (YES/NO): NO